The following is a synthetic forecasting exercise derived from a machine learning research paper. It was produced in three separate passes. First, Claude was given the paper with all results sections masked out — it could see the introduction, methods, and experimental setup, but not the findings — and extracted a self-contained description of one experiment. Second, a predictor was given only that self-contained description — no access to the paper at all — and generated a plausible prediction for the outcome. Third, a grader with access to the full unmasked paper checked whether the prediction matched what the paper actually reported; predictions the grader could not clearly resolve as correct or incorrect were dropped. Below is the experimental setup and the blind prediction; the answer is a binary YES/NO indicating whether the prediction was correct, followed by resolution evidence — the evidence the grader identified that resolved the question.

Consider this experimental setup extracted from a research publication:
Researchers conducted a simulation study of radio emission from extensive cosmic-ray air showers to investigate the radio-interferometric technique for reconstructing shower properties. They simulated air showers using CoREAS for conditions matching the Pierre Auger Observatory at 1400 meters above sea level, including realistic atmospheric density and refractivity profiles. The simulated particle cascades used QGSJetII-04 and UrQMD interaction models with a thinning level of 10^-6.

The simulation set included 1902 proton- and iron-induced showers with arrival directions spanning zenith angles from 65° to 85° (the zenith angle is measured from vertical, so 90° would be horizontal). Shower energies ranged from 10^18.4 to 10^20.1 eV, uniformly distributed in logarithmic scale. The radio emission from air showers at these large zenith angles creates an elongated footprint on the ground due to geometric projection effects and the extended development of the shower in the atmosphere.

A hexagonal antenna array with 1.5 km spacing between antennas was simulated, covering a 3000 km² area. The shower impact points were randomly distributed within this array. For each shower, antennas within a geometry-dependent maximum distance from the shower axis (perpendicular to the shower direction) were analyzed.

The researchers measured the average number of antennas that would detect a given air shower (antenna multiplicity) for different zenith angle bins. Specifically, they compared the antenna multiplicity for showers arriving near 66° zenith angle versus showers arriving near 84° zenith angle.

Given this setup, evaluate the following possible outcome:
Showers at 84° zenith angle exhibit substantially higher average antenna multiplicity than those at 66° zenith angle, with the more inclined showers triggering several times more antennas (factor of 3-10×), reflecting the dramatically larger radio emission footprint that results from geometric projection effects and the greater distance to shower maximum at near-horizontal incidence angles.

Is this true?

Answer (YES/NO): NO